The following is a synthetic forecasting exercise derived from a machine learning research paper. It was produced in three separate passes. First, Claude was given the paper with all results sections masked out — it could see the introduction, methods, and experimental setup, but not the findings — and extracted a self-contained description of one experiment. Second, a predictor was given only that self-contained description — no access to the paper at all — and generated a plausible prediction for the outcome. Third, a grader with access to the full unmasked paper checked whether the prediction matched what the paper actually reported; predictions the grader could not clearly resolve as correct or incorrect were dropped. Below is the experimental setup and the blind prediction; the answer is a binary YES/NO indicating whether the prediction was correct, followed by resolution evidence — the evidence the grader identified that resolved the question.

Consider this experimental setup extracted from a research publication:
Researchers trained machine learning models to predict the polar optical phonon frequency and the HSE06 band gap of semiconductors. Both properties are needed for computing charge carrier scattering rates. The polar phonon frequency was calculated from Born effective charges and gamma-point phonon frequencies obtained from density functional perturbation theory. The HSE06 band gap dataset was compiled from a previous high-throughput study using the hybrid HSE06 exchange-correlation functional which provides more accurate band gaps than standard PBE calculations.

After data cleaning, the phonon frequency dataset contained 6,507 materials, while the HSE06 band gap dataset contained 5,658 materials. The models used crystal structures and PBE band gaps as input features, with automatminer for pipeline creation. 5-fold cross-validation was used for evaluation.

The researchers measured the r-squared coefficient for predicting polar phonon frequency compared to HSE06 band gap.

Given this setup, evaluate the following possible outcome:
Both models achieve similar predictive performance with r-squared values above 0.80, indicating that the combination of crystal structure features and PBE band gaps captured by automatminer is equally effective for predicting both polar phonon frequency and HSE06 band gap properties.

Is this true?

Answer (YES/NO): NO